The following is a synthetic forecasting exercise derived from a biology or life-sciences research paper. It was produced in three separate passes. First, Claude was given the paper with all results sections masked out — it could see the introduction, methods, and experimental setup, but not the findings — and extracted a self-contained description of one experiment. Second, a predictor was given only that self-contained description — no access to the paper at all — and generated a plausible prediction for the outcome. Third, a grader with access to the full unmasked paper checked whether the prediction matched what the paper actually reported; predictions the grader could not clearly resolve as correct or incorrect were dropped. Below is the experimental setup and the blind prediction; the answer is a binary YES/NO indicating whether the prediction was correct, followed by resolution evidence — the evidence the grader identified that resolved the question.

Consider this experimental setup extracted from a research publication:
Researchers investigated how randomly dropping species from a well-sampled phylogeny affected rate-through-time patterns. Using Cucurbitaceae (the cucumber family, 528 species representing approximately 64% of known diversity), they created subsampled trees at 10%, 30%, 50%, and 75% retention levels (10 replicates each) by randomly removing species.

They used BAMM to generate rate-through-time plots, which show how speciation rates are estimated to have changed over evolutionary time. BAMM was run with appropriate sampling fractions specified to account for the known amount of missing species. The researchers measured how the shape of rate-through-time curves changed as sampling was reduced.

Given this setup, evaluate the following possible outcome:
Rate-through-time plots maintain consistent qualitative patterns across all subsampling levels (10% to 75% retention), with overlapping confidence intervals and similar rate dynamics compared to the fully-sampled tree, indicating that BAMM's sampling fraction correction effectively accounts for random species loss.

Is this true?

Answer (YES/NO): NO